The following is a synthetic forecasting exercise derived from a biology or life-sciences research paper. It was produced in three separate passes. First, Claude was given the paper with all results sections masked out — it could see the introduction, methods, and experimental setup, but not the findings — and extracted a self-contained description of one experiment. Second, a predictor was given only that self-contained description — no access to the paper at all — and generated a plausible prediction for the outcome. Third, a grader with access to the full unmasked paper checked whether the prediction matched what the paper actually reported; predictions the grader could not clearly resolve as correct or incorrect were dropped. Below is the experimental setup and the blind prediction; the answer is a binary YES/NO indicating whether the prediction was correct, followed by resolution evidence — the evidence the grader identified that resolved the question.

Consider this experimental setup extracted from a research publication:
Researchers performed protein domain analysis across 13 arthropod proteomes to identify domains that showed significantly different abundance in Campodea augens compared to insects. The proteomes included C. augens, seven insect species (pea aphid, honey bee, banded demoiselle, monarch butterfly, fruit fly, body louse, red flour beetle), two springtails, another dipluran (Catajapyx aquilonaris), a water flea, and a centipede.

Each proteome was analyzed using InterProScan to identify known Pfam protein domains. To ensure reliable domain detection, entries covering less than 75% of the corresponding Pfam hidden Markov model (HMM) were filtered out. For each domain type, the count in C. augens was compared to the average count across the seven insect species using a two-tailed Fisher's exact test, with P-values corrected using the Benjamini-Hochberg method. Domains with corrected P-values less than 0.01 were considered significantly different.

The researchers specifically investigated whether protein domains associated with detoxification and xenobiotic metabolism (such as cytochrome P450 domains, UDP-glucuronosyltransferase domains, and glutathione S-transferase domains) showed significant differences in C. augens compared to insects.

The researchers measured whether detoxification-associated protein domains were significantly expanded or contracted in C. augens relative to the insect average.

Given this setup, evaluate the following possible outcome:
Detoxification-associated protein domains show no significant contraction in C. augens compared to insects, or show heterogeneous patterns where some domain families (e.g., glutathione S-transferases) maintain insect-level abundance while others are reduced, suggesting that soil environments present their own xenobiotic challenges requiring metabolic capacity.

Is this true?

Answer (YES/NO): NO